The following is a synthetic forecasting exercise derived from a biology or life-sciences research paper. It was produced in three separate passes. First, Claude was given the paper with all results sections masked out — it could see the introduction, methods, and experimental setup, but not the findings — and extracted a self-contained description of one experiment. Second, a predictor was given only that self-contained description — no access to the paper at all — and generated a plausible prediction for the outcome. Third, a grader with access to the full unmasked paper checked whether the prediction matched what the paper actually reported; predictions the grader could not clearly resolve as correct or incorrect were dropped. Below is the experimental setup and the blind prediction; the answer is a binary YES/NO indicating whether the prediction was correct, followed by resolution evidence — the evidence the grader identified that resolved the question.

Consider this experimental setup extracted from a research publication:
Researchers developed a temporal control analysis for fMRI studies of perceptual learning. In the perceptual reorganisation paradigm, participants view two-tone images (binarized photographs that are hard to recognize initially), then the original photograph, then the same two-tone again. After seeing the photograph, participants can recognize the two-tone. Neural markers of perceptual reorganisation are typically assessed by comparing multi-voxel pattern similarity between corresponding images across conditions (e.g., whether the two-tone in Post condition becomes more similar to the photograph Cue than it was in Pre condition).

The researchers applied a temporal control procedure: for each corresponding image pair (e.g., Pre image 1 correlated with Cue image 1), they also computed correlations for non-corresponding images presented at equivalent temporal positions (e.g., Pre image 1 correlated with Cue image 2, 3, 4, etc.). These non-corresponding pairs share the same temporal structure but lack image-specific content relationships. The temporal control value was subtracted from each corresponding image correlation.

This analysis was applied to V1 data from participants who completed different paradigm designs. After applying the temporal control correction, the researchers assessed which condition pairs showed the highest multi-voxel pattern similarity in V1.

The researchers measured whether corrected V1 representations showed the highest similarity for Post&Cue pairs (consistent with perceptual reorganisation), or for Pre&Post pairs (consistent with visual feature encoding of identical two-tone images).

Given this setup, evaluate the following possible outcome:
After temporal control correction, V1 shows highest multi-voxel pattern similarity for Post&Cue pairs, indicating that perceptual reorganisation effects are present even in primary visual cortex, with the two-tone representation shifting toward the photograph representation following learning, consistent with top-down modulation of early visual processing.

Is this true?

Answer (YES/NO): NO